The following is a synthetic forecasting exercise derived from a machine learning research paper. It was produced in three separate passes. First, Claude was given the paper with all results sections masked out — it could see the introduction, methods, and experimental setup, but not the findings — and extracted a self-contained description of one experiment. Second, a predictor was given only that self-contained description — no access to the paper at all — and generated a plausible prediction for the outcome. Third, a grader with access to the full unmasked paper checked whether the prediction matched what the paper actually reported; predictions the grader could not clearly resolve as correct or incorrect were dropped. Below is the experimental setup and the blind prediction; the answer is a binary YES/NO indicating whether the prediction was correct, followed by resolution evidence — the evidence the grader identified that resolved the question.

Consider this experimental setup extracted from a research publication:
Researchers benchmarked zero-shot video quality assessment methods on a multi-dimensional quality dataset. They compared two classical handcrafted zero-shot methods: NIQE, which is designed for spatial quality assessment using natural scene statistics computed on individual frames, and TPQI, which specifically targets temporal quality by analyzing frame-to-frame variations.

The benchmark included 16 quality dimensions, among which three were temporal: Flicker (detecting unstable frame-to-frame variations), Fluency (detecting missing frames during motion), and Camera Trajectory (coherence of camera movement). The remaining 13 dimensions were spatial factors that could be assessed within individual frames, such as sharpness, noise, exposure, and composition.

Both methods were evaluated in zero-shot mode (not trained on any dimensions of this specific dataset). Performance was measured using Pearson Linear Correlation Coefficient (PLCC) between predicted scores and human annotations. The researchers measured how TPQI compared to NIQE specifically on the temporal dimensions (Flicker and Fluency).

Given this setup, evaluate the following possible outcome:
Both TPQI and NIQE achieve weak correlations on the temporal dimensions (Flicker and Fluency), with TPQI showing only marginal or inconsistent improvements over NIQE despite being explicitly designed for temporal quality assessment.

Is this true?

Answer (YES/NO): NO